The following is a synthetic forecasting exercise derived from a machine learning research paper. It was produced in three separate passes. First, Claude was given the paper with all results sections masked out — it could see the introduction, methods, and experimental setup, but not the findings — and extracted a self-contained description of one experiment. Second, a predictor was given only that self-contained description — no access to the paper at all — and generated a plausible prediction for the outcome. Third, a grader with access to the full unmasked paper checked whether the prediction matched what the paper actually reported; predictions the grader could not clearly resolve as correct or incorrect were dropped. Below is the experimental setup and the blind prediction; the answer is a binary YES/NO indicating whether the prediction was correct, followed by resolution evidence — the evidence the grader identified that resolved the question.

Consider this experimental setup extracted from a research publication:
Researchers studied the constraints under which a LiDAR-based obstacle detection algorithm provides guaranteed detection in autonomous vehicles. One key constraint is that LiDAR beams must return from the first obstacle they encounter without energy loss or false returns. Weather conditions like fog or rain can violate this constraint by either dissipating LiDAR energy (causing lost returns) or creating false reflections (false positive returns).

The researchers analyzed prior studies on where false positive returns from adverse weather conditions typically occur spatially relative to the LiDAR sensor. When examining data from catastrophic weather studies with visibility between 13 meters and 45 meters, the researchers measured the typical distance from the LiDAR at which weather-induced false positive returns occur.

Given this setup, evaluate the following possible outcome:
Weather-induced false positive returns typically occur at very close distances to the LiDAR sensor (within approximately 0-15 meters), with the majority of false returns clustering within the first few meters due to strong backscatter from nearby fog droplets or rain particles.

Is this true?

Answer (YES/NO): NO